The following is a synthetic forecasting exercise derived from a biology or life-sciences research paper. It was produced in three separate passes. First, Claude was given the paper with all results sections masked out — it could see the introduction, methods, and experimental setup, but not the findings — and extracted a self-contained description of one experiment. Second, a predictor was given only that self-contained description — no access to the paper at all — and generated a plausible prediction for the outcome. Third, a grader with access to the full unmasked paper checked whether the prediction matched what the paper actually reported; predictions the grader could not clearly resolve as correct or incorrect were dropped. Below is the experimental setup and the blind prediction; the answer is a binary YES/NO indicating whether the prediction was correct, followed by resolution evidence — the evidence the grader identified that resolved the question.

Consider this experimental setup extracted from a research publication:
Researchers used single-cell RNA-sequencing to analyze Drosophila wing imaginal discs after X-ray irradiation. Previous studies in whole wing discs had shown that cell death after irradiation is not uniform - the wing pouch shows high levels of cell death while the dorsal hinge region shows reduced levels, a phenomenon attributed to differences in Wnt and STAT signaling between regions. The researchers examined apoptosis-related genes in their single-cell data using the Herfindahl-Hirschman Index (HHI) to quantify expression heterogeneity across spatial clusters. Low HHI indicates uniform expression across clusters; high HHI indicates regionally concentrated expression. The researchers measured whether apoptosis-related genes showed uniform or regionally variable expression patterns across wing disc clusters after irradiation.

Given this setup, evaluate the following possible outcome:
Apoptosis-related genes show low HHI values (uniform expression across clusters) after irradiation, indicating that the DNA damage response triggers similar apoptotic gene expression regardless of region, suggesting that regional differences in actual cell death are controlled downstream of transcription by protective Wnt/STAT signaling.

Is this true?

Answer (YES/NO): YES